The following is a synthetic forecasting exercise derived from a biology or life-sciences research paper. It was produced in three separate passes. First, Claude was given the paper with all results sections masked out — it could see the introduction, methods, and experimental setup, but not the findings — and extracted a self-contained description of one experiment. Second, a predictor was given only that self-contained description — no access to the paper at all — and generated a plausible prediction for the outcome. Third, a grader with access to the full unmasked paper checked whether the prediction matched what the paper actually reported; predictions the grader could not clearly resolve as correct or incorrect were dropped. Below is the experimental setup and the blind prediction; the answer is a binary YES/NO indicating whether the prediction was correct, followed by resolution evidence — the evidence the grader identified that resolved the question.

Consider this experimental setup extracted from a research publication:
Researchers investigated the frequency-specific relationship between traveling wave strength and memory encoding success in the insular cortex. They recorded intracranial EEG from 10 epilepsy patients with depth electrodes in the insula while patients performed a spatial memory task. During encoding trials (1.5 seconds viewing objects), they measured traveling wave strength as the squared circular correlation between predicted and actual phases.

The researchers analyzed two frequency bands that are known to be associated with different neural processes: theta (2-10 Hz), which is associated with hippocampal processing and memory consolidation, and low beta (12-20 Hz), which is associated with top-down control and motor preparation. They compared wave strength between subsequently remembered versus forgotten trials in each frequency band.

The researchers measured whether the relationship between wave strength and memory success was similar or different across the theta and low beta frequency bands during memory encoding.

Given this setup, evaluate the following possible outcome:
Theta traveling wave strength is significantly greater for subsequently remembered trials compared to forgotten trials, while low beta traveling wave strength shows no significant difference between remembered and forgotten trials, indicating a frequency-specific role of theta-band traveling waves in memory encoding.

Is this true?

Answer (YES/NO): NO